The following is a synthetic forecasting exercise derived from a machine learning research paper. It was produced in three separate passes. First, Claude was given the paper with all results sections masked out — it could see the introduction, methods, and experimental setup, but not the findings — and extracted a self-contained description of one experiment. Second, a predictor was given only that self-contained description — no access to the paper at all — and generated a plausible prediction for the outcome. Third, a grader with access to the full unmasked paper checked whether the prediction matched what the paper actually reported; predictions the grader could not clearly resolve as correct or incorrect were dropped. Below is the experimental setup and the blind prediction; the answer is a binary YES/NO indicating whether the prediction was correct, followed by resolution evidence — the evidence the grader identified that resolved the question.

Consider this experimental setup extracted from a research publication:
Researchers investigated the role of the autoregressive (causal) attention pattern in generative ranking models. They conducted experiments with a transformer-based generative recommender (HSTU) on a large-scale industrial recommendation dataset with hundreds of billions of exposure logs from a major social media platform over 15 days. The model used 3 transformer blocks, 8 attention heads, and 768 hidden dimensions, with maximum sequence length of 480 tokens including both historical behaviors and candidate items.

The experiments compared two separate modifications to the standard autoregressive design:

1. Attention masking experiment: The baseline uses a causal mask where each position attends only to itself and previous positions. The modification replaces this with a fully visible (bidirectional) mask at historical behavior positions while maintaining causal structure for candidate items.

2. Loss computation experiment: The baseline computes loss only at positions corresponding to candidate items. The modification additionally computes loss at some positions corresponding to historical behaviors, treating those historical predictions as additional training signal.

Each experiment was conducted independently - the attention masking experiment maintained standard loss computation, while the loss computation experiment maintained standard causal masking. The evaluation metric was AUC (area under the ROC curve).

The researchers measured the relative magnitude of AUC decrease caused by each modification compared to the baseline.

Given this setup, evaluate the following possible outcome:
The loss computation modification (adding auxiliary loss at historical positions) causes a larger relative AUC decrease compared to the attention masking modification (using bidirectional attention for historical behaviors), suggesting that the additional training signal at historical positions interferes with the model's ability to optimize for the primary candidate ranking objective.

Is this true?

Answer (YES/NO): YES